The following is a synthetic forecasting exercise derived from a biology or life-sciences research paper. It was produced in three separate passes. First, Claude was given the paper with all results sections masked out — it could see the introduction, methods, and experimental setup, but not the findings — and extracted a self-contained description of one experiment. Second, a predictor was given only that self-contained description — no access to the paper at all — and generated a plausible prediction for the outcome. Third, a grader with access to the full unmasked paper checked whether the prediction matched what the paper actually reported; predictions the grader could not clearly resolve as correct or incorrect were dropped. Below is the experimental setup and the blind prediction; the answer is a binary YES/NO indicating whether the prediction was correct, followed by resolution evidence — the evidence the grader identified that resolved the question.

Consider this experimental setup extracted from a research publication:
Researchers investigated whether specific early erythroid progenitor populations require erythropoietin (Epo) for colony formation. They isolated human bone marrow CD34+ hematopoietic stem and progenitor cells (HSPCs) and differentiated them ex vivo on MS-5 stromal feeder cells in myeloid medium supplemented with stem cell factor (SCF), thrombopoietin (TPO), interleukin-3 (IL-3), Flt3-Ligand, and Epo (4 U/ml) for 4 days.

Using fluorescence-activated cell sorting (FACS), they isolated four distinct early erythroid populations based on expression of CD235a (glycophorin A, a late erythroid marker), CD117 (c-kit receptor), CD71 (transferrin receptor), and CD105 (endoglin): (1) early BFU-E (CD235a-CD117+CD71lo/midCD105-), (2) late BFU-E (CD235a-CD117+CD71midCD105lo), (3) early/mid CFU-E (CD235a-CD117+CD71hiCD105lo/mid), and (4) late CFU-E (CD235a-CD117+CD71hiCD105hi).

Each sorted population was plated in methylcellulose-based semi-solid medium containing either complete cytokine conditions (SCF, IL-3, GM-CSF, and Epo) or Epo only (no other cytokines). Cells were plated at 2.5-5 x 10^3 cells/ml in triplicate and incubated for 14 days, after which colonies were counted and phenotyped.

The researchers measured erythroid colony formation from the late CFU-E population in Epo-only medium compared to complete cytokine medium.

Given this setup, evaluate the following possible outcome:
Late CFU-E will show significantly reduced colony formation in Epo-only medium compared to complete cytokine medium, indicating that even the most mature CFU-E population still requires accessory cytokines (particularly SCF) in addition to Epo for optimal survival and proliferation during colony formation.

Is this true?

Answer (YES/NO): NO